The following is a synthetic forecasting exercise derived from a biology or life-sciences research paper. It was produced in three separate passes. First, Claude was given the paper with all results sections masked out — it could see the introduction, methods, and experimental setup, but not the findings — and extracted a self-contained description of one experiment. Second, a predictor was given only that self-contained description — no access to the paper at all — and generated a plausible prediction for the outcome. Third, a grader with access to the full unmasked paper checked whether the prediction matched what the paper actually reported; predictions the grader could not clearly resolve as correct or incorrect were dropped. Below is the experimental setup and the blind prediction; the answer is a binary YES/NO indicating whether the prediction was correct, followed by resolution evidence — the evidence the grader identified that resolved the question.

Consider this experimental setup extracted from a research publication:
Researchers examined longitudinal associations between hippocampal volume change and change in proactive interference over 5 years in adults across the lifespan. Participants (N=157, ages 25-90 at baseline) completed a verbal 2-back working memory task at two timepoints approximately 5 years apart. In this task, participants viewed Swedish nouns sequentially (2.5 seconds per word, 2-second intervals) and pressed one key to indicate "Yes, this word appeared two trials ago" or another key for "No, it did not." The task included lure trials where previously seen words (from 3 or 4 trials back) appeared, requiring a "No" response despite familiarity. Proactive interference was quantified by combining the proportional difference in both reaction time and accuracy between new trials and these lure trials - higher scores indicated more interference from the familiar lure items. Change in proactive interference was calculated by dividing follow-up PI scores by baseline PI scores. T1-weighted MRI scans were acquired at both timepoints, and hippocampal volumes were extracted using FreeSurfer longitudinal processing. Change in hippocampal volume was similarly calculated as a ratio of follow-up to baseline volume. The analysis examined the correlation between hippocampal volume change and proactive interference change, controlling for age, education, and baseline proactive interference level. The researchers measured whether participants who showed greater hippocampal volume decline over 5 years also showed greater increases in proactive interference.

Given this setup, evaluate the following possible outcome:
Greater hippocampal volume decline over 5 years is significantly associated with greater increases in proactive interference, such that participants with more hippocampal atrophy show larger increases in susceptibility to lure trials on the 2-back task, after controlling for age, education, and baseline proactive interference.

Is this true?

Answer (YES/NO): NO